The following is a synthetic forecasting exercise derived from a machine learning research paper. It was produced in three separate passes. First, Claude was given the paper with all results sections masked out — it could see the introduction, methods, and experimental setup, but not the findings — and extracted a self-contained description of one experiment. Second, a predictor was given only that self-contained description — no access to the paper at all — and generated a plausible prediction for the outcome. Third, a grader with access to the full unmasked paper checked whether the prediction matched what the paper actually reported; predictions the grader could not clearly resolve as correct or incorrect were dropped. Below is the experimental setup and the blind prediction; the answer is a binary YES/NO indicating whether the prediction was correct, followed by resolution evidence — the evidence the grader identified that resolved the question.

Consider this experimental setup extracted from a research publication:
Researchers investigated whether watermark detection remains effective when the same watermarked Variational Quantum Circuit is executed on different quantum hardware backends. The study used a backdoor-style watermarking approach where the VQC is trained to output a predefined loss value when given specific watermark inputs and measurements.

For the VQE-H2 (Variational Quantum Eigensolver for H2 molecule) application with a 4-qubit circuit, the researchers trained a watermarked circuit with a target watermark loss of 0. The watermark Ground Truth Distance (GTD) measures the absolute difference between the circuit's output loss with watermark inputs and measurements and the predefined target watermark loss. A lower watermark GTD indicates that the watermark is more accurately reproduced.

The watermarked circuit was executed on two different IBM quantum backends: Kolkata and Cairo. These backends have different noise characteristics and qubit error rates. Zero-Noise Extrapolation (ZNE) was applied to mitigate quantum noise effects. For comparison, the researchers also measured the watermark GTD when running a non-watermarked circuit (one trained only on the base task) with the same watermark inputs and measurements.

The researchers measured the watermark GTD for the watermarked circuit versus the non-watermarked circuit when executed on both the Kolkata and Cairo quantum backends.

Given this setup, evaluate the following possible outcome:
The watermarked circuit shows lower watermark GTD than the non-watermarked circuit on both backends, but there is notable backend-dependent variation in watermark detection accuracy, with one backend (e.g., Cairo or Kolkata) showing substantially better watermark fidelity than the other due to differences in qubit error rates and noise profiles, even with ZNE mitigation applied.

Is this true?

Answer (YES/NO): YES